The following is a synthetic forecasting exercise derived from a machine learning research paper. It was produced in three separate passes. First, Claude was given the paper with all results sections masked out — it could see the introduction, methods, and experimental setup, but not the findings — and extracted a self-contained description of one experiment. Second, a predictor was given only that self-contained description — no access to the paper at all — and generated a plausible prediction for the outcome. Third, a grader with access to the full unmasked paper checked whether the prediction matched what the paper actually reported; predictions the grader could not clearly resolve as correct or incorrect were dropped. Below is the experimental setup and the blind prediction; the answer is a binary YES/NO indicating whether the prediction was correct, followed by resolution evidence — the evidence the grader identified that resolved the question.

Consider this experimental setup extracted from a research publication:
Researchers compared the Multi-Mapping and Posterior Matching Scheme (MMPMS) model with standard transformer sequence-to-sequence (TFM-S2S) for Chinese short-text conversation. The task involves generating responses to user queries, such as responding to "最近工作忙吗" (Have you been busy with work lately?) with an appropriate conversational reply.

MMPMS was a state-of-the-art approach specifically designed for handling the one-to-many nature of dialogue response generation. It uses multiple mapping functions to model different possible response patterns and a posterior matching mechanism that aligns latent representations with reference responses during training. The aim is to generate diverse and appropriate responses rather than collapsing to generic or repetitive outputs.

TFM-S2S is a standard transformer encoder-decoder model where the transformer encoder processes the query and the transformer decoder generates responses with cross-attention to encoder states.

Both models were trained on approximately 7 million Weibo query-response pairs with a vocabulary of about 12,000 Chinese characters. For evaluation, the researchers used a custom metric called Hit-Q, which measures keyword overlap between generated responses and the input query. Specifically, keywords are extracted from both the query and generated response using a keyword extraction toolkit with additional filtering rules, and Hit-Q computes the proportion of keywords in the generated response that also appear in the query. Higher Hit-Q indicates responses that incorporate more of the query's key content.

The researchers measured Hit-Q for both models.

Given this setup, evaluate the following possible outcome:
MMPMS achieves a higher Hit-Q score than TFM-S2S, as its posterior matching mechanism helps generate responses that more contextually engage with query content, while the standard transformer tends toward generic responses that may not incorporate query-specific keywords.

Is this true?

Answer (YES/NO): NO